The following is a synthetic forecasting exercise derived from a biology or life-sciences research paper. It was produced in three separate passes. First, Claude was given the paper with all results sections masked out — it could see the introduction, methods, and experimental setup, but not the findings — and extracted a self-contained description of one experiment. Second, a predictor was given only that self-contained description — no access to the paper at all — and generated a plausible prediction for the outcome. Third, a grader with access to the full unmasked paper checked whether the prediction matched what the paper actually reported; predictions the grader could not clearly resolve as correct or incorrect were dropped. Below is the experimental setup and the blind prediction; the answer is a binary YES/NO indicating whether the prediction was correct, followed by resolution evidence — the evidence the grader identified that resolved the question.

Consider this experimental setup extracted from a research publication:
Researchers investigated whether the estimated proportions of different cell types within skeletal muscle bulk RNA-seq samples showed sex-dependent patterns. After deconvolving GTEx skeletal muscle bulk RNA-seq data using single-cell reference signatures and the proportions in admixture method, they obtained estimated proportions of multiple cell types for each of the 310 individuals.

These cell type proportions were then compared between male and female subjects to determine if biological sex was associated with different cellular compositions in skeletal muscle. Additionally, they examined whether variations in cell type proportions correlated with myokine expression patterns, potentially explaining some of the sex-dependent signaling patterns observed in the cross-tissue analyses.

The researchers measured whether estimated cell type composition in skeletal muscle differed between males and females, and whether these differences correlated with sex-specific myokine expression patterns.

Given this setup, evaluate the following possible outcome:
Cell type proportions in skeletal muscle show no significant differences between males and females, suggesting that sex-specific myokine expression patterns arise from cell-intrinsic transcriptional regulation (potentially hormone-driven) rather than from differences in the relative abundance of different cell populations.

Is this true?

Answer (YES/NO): NO